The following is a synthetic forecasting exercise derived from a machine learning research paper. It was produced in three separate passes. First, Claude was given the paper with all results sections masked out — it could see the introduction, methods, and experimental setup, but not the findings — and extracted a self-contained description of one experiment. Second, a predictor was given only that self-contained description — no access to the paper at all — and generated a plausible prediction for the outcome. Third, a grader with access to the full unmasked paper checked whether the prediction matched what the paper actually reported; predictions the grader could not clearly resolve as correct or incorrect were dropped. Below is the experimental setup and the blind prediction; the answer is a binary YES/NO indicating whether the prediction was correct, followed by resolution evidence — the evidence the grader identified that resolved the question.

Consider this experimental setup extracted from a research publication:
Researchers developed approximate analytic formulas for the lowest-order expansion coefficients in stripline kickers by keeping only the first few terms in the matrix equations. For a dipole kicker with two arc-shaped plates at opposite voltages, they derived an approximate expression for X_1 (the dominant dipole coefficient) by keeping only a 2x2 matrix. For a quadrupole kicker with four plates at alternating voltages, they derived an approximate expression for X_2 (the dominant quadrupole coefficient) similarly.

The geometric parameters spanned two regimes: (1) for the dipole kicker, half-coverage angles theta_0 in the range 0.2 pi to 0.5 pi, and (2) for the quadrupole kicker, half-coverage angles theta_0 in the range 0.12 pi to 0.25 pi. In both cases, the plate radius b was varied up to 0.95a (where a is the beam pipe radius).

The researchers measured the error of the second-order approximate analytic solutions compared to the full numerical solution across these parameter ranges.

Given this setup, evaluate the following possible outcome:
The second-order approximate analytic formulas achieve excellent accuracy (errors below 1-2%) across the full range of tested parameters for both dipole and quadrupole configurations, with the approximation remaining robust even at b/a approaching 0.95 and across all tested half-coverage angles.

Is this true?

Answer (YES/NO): NO